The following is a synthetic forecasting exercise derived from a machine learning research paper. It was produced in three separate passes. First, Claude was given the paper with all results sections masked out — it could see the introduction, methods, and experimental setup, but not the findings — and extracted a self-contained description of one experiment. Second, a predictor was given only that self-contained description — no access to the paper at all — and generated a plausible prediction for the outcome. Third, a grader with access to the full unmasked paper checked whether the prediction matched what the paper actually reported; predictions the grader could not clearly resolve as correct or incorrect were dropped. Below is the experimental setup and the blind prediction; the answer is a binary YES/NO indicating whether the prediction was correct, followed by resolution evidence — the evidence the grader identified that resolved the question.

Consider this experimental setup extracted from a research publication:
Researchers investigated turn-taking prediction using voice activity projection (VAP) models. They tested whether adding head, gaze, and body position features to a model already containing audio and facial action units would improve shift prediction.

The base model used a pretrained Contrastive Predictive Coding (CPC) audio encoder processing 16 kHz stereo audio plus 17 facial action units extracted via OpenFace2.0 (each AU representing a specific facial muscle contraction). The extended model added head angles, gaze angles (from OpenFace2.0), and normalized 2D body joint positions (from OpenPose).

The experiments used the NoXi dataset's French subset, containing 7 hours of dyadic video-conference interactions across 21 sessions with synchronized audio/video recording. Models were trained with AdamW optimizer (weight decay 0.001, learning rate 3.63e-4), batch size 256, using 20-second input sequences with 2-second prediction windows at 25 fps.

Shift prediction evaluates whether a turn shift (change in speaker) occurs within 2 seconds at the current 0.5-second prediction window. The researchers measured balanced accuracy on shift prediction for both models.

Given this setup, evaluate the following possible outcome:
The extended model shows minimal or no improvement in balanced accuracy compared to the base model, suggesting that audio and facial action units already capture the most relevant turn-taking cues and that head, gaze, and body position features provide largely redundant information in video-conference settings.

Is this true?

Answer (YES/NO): NO